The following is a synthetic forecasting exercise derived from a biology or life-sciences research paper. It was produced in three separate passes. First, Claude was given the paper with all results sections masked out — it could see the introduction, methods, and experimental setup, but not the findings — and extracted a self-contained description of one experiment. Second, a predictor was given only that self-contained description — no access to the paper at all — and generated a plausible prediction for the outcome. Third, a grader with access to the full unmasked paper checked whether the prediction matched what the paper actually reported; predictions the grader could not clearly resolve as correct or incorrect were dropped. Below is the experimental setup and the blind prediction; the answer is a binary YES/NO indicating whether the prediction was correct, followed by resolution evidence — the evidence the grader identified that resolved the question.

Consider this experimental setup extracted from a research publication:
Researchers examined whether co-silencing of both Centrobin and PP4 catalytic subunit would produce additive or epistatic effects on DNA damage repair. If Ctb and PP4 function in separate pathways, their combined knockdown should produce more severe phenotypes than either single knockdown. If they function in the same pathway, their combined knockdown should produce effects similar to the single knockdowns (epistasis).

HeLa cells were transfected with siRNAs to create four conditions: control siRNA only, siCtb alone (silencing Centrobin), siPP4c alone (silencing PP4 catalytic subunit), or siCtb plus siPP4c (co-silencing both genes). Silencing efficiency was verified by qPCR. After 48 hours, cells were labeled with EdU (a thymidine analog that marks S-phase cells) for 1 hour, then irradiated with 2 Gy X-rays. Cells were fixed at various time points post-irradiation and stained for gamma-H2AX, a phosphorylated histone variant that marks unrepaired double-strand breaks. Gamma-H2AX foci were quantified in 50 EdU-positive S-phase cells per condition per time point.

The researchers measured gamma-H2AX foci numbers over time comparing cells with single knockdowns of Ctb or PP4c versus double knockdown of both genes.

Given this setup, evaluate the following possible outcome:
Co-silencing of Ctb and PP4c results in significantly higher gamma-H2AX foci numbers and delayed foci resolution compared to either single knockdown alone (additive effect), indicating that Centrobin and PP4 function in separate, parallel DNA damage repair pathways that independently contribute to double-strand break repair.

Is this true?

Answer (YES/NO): NO